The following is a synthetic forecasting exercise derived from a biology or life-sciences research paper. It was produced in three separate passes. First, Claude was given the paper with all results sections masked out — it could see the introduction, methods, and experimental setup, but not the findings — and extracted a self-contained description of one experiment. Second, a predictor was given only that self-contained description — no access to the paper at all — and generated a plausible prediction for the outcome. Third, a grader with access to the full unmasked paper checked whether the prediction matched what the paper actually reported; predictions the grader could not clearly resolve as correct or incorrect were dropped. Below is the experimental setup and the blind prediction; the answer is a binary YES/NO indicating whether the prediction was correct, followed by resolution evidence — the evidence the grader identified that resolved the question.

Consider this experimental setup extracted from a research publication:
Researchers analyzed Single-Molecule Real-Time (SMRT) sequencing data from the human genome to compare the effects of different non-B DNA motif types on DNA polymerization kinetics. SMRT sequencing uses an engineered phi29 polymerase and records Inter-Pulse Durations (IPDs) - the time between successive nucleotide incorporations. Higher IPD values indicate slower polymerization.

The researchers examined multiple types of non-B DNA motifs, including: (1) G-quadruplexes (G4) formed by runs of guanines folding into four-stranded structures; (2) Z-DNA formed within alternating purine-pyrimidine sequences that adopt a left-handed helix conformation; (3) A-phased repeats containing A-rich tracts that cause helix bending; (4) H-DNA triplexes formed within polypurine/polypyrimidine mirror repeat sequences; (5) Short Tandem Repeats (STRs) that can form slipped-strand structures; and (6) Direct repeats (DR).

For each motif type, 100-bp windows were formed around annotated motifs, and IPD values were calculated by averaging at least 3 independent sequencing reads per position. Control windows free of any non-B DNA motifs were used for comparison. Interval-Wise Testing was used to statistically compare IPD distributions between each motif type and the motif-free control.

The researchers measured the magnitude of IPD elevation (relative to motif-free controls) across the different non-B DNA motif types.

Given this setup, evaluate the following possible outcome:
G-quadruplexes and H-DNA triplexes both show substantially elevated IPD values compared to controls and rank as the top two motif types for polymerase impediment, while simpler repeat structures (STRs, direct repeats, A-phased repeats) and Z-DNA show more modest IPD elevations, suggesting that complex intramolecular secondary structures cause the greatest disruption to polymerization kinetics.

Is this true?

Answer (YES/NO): NO